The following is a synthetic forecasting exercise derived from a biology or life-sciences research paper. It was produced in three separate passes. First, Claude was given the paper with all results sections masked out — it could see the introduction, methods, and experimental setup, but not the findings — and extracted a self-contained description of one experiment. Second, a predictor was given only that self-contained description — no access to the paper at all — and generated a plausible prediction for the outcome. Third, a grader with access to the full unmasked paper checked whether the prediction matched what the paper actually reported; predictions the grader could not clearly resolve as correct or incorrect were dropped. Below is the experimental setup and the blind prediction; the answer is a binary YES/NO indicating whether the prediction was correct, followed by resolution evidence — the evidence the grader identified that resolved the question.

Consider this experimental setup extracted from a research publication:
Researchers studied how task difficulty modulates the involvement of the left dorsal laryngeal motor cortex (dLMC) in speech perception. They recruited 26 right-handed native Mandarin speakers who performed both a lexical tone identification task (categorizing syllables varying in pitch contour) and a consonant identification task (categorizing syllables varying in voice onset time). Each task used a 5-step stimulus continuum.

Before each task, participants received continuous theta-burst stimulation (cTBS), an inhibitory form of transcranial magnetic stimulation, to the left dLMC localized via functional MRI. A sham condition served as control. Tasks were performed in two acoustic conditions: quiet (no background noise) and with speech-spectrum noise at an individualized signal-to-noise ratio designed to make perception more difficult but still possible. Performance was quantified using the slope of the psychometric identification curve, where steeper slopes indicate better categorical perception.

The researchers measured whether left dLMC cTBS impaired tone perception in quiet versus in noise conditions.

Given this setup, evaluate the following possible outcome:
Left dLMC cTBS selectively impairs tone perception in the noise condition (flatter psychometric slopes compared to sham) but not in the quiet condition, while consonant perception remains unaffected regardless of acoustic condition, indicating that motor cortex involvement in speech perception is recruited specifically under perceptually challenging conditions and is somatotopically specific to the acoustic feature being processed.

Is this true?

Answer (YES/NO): NO